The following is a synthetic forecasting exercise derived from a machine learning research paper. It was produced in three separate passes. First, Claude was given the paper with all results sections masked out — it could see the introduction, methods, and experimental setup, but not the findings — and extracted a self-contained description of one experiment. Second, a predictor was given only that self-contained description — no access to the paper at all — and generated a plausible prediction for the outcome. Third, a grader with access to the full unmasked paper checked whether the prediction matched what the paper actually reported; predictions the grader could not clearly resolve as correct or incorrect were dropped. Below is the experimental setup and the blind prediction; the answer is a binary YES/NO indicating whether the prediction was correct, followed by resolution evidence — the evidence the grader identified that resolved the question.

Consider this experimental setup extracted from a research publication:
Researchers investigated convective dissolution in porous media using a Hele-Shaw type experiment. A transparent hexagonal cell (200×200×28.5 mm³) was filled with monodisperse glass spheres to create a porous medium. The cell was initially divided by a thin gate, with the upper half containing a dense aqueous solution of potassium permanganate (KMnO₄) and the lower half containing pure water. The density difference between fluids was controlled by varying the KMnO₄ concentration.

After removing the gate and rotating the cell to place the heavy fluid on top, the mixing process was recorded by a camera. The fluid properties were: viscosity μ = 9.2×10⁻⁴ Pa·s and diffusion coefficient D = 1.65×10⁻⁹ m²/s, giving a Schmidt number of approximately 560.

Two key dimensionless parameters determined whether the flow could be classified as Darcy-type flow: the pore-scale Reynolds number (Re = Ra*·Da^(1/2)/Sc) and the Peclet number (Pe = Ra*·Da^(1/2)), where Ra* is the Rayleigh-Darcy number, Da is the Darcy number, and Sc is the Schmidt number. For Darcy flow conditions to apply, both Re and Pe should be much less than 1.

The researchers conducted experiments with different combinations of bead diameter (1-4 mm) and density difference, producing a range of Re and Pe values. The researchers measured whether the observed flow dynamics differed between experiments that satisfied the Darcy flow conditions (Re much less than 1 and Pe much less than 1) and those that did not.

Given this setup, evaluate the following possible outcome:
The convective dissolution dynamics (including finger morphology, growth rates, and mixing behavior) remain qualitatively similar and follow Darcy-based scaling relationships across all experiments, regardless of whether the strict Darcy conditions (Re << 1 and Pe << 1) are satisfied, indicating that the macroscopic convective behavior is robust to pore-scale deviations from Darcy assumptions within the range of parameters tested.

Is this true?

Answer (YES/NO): NO